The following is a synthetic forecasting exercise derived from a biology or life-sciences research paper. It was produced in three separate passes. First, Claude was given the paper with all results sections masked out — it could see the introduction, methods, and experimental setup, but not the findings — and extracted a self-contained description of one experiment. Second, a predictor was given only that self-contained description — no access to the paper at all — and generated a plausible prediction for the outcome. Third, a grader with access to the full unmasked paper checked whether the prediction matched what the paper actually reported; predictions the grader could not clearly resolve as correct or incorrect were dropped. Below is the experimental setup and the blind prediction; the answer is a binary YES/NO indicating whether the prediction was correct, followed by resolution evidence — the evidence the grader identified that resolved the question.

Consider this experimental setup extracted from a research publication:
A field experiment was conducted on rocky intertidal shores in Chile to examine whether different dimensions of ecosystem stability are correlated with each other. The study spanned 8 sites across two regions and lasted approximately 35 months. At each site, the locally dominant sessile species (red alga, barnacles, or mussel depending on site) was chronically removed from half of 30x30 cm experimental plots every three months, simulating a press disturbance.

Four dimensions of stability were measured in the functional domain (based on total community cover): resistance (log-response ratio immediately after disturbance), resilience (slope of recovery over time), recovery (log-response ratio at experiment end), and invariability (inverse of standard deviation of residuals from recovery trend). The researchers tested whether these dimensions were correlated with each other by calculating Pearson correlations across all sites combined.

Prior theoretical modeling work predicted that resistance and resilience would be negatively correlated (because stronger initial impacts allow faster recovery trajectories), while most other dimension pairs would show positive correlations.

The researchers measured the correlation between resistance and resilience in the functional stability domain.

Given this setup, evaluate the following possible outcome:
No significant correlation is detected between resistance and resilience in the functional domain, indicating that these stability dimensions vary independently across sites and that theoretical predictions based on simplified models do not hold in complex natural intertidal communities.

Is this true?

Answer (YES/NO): NO